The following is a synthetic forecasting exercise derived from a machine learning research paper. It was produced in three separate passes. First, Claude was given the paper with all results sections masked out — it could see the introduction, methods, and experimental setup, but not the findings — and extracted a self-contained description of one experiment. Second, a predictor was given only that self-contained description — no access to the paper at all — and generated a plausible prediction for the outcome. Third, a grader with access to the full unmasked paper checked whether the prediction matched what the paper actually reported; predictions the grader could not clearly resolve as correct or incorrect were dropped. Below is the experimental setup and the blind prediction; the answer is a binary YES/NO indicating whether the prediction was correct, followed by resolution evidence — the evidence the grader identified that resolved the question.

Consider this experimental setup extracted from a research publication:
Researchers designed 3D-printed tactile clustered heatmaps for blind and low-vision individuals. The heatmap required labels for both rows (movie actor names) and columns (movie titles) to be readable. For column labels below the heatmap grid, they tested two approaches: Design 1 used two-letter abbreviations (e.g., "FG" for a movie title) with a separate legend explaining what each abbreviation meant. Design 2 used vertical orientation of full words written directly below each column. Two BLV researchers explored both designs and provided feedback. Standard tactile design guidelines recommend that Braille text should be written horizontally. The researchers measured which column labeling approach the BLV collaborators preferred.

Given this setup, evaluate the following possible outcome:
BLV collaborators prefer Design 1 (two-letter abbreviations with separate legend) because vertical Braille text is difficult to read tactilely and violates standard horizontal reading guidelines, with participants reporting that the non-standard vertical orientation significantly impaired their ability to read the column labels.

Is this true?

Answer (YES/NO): NO